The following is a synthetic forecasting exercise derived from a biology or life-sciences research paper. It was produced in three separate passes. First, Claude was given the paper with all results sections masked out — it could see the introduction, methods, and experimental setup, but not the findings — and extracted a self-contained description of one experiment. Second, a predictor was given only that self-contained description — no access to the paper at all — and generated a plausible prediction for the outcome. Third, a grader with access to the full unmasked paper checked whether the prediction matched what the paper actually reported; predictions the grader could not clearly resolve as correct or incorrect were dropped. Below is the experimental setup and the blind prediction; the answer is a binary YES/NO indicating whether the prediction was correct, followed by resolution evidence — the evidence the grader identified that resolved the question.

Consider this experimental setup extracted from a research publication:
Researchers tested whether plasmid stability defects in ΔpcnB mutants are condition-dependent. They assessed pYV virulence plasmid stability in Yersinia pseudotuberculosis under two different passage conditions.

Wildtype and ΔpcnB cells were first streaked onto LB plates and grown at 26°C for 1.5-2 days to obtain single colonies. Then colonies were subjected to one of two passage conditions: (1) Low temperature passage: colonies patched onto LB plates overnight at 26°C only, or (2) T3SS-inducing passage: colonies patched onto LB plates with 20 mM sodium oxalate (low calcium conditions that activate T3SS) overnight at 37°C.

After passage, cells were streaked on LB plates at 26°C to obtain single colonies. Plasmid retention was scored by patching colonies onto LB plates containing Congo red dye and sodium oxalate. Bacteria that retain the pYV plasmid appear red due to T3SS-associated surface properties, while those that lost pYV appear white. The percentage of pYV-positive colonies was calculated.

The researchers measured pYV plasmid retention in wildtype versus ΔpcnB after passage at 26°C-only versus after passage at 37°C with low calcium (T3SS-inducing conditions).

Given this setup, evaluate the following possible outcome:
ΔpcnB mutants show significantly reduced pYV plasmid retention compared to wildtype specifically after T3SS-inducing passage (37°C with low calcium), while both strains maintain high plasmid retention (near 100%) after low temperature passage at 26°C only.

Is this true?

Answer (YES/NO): NO